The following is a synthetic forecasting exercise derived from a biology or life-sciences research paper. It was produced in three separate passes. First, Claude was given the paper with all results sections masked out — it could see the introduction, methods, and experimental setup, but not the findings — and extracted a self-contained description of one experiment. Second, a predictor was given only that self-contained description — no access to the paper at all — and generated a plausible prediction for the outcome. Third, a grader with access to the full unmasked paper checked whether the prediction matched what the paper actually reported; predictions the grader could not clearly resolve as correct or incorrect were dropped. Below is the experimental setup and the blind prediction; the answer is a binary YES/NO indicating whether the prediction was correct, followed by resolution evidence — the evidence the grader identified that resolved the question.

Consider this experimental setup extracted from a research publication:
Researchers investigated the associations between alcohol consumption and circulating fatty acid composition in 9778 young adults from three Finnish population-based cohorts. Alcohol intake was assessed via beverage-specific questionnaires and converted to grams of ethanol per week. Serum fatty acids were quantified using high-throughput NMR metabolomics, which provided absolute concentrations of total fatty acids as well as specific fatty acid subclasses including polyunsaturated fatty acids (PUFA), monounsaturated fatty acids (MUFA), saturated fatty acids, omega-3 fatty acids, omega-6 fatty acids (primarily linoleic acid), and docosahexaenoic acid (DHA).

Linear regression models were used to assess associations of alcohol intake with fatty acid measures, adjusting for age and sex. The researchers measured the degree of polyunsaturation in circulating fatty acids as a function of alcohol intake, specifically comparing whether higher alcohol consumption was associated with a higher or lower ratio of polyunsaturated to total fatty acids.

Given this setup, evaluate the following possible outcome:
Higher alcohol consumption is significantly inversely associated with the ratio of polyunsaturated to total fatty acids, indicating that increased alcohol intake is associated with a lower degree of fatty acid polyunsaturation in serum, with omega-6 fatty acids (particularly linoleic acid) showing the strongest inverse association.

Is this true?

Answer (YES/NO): YES